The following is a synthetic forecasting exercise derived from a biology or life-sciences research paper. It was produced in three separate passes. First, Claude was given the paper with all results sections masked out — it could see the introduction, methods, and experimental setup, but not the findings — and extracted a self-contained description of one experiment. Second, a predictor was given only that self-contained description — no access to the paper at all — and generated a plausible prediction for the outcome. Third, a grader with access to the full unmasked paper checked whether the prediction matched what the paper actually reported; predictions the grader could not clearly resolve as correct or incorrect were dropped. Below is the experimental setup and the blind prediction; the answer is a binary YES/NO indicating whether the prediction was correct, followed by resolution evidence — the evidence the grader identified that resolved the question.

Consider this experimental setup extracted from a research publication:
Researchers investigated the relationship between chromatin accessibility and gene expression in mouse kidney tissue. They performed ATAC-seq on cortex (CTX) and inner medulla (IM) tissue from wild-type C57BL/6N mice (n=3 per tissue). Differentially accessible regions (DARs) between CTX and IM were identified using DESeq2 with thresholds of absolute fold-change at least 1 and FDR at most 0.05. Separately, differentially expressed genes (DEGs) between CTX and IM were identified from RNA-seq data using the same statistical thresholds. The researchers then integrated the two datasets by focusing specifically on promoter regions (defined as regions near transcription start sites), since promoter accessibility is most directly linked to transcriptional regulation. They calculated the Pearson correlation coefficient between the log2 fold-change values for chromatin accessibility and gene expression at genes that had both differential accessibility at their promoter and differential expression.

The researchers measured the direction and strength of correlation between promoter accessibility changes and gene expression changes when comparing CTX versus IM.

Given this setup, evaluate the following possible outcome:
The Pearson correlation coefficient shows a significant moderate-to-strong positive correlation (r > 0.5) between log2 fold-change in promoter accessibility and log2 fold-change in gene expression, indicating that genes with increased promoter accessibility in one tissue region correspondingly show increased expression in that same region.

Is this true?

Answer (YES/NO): YES